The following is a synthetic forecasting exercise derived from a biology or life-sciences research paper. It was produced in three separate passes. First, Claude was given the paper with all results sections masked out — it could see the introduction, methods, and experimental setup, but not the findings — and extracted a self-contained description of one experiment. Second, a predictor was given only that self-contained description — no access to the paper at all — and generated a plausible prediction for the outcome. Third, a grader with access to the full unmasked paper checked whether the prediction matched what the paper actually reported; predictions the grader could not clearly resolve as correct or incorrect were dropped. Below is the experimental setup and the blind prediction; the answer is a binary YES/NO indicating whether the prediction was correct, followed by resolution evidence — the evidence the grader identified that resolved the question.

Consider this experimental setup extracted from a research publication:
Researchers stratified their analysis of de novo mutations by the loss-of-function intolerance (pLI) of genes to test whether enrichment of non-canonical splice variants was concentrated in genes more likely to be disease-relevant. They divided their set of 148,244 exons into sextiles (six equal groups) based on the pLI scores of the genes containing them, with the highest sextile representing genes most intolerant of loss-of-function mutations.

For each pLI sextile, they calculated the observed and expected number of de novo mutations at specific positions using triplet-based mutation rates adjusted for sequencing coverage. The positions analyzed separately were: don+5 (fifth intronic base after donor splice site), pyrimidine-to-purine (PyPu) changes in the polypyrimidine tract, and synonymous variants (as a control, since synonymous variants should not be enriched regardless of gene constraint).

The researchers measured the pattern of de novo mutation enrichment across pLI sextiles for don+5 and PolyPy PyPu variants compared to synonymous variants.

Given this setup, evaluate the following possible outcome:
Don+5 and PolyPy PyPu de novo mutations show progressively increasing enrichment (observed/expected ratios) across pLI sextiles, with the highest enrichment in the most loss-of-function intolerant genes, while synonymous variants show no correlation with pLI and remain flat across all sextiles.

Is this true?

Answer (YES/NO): NO